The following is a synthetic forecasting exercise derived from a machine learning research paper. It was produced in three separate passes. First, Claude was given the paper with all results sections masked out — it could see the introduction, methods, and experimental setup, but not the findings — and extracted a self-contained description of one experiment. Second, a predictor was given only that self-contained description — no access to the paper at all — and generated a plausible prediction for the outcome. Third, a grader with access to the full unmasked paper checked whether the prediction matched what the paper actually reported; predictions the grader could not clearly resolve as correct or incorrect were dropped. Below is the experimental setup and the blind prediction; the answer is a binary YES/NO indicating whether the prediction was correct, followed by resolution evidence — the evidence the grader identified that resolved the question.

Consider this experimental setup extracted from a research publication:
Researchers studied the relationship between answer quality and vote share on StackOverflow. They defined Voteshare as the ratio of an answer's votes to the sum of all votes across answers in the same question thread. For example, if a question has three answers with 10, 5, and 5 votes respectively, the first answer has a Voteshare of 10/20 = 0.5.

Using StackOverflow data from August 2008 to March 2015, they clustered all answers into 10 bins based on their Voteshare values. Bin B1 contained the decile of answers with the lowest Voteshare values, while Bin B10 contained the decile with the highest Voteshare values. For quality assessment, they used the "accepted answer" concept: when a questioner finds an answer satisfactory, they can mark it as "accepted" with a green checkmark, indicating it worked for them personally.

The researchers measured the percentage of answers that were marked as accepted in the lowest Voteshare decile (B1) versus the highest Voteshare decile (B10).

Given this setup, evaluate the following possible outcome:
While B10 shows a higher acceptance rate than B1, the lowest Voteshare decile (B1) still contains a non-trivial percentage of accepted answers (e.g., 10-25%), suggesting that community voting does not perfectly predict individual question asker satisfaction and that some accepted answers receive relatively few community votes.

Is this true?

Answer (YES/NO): NO